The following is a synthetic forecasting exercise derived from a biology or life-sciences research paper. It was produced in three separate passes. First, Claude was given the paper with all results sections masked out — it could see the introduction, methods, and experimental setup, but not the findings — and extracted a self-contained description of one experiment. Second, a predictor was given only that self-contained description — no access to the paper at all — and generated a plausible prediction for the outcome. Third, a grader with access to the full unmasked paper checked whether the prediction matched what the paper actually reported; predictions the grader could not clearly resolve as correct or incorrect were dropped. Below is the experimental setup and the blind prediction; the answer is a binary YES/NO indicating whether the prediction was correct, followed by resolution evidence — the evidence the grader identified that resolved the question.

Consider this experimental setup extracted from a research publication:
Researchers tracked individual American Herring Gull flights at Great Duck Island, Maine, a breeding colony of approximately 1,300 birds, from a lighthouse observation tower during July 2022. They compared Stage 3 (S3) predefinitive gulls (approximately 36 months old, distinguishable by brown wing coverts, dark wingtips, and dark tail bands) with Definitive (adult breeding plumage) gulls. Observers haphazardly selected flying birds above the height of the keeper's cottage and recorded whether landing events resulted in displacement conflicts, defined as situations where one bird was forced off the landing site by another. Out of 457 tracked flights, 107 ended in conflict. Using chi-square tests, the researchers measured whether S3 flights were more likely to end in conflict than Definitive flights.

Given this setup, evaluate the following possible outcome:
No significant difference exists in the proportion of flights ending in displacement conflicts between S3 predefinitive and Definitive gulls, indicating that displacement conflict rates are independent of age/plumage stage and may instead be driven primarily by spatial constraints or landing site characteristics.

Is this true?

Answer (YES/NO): NO